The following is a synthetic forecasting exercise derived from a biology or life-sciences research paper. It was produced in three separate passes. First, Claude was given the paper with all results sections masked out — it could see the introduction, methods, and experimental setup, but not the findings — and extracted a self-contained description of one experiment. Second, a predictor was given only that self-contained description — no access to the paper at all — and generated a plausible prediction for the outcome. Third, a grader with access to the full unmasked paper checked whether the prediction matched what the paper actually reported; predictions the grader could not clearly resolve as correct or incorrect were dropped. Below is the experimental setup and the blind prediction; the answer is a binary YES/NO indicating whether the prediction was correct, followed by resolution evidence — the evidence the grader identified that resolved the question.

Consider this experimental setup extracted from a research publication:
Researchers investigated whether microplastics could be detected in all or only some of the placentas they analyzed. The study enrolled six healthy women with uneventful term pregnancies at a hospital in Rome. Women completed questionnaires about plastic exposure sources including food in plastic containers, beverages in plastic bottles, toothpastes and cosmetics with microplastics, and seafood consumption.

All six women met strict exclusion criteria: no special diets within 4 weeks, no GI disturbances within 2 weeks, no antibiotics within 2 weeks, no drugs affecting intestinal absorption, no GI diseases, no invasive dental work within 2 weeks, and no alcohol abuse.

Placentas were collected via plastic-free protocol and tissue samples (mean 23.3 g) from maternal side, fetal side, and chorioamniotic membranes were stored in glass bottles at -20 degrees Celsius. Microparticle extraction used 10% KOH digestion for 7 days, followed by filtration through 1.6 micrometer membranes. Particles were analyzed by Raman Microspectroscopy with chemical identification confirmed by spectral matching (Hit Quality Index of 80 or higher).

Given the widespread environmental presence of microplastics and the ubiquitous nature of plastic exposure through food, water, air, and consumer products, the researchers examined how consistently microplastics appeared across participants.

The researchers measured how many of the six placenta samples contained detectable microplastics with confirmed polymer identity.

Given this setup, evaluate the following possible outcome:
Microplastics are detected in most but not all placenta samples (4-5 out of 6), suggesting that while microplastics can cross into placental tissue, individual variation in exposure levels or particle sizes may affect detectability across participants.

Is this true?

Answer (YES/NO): YES